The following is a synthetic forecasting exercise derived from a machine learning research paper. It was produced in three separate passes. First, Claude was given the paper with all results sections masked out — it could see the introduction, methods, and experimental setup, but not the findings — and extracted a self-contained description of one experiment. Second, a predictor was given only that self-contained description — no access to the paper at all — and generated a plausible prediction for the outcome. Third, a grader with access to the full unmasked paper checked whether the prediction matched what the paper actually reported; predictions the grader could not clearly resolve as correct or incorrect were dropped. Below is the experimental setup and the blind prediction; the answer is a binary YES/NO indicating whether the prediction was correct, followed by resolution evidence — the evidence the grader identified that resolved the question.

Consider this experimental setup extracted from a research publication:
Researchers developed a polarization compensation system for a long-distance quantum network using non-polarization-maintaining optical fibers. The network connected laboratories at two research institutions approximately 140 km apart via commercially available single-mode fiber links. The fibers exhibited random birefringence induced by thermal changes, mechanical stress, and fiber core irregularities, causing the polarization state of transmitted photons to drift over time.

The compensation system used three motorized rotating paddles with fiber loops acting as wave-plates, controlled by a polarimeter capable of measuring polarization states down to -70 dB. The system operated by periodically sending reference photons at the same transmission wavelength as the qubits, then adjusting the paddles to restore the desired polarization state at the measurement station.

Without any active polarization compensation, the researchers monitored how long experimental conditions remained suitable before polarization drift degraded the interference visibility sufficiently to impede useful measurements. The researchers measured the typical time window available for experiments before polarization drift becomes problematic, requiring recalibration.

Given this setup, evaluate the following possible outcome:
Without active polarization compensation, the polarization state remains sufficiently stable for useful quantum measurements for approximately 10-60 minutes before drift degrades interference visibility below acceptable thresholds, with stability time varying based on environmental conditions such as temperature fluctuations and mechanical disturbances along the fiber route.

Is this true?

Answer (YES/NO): NO